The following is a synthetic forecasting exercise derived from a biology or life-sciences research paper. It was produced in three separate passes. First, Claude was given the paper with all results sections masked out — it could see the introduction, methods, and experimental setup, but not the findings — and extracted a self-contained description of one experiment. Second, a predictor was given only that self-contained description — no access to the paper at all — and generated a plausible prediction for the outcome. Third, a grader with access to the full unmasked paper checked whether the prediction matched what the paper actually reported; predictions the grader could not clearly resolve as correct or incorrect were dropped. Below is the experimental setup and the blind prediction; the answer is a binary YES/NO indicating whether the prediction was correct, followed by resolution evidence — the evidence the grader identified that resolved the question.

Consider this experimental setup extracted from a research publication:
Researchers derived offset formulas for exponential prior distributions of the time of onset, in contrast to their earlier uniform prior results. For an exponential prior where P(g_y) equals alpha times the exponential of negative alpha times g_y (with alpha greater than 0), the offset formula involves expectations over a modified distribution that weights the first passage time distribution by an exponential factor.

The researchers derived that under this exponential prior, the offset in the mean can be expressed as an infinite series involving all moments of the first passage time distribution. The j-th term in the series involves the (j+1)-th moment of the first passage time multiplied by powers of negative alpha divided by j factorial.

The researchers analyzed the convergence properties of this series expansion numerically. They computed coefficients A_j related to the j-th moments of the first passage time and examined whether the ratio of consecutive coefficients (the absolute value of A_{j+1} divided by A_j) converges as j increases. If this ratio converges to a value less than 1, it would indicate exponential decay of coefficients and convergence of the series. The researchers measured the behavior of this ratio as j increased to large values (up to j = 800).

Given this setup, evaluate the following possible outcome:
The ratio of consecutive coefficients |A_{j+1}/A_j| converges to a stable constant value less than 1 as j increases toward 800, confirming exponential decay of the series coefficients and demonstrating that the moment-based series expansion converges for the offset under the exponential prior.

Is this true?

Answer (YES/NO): YES